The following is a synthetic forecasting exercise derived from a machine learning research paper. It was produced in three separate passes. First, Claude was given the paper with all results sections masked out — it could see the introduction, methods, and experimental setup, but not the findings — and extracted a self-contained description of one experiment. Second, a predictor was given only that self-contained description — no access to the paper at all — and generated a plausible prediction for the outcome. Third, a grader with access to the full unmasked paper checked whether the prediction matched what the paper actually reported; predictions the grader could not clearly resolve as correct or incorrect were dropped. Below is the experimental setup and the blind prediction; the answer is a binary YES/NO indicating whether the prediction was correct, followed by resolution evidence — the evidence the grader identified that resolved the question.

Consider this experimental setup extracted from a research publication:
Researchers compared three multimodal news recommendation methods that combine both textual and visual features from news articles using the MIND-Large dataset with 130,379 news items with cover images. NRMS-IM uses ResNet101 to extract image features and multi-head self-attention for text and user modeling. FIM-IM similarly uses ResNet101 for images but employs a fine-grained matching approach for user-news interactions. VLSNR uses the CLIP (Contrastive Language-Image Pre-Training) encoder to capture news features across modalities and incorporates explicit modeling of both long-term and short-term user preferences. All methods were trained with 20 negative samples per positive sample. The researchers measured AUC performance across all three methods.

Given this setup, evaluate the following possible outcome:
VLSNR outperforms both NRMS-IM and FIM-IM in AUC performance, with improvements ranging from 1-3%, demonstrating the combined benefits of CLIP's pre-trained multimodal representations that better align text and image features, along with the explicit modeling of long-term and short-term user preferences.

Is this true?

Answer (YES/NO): NO